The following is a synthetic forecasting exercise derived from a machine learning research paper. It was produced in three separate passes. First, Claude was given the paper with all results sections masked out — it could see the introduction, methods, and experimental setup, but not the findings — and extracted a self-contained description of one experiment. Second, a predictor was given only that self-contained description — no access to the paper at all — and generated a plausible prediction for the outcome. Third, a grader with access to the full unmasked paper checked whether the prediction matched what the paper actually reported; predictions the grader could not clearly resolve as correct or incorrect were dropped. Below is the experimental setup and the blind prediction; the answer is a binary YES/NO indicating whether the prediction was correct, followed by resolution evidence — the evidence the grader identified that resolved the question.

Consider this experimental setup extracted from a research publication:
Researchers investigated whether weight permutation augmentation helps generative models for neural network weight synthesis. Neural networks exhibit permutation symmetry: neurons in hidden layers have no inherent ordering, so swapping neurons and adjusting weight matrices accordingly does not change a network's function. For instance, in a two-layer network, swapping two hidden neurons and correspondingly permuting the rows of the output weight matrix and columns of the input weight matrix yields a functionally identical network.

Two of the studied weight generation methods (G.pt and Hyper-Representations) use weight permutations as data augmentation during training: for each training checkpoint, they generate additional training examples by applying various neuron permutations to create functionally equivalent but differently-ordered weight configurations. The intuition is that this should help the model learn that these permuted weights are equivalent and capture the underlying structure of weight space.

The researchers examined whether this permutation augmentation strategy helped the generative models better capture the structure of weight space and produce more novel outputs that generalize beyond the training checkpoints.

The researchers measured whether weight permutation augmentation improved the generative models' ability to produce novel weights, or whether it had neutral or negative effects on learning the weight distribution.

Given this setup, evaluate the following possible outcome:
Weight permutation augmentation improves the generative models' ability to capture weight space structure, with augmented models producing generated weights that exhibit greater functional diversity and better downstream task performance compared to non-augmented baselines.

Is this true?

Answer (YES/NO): NO